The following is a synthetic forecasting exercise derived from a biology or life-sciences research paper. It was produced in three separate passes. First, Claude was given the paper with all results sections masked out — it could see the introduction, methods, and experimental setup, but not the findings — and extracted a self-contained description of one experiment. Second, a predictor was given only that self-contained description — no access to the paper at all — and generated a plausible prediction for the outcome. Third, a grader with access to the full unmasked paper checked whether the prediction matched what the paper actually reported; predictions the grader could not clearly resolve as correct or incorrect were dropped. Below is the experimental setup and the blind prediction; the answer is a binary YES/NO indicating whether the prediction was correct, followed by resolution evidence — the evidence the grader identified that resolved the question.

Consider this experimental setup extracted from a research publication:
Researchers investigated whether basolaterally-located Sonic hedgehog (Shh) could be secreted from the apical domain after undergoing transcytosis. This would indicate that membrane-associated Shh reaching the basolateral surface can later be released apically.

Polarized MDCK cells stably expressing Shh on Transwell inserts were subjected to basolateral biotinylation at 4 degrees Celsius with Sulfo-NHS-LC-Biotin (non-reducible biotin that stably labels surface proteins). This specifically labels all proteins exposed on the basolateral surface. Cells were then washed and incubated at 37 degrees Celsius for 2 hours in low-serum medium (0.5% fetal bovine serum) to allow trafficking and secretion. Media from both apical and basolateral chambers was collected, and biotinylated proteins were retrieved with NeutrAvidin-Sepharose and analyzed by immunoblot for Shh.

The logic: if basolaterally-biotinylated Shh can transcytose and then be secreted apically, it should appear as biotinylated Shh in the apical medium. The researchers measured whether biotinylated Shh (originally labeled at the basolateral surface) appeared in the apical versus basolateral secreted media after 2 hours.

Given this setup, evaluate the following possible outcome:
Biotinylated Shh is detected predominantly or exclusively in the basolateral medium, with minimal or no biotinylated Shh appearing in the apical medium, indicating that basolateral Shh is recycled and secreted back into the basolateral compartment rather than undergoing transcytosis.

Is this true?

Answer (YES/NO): NO